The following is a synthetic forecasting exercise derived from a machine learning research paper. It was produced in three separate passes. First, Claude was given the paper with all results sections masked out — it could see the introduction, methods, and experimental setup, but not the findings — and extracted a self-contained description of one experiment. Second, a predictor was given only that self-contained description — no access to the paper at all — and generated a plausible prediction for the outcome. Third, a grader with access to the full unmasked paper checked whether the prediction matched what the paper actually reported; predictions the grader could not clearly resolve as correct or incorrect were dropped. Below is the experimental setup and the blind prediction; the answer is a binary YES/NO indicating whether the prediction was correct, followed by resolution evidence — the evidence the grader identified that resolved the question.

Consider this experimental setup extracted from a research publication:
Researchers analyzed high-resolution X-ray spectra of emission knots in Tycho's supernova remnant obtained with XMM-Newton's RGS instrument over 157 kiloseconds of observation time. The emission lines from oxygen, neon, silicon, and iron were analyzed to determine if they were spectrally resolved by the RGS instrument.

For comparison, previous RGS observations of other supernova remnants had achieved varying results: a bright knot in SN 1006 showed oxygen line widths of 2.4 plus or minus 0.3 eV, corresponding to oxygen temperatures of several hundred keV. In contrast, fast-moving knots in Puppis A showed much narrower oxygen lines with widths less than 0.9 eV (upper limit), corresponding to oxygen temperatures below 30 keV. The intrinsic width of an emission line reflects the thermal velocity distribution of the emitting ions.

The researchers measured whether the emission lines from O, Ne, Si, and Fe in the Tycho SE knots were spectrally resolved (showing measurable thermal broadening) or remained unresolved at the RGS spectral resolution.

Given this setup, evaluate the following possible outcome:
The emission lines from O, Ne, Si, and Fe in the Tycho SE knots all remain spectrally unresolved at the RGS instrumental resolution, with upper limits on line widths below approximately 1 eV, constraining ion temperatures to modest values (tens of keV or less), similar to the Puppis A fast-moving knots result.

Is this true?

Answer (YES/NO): NO